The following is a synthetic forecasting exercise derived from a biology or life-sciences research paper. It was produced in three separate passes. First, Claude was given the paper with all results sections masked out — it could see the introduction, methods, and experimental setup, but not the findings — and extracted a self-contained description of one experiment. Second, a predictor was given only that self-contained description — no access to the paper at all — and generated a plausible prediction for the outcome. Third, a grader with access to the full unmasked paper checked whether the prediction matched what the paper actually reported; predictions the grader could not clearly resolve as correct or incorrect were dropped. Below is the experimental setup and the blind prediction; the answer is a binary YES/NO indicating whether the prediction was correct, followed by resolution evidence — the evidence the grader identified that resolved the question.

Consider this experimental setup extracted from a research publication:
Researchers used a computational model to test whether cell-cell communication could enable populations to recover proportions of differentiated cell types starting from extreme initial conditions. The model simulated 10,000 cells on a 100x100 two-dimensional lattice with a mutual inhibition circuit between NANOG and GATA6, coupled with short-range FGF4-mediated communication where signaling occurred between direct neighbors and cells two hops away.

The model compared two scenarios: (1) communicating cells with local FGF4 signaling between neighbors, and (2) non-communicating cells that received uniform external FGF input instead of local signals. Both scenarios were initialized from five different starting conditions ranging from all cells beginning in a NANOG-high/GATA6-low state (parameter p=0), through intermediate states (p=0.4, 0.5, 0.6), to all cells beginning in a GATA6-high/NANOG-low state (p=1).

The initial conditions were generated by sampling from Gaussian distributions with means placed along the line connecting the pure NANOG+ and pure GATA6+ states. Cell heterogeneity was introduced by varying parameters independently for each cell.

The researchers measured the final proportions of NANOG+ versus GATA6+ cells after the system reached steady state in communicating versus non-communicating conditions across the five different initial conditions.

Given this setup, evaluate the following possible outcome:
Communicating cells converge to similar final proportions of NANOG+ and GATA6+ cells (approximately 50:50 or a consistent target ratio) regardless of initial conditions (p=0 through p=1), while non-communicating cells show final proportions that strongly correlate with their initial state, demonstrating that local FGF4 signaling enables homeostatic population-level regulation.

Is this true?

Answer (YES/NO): YES